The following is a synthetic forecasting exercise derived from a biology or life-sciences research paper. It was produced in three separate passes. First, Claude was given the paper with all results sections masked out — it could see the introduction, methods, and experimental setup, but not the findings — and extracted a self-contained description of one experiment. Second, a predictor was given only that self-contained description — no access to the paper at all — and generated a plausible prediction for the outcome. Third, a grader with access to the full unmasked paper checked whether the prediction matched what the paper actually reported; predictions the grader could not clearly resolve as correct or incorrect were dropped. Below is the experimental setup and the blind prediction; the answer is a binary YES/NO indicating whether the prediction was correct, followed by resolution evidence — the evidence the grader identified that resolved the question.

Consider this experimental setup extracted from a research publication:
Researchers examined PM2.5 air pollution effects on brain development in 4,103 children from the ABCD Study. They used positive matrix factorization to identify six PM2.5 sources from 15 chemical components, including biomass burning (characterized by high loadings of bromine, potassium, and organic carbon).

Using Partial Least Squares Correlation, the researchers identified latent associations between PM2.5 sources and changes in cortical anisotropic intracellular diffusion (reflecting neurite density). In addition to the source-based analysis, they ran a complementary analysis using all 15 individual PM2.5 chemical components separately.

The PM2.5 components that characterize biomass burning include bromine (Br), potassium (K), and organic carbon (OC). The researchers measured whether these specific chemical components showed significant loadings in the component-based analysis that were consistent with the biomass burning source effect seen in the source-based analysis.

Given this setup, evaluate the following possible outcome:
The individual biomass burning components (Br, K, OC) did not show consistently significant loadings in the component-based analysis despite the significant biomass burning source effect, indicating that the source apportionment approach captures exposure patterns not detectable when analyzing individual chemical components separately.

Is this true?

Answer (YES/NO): NO